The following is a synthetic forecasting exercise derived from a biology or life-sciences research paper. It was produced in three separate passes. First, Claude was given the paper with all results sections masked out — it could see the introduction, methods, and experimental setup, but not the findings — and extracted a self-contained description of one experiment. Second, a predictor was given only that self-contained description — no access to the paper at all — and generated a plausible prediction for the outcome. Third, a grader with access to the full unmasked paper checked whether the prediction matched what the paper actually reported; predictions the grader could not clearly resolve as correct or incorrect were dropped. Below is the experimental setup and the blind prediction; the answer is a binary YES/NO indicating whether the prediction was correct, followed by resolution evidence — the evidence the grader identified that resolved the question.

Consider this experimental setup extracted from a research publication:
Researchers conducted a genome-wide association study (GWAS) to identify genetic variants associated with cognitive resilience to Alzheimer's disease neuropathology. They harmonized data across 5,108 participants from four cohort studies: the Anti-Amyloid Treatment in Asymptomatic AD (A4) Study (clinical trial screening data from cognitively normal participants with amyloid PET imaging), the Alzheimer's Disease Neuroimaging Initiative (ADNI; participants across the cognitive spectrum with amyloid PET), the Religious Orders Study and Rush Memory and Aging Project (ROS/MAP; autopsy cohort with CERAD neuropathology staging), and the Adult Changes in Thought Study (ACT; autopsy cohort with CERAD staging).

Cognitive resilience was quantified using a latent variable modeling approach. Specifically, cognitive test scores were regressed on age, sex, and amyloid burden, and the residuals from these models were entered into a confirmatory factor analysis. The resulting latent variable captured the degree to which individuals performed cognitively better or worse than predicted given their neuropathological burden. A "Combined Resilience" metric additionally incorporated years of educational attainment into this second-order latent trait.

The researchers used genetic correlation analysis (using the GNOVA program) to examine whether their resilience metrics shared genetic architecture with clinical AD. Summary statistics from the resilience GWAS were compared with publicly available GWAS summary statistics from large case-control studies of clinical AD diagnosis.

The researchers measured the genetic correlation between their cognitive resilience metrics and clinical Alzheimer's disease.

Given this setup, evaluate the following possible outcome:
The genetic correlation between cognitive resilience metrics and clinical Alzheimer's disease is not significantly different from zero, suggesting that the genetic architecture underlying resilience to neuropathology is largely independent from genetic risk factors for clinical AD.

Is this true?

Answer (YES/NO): YES